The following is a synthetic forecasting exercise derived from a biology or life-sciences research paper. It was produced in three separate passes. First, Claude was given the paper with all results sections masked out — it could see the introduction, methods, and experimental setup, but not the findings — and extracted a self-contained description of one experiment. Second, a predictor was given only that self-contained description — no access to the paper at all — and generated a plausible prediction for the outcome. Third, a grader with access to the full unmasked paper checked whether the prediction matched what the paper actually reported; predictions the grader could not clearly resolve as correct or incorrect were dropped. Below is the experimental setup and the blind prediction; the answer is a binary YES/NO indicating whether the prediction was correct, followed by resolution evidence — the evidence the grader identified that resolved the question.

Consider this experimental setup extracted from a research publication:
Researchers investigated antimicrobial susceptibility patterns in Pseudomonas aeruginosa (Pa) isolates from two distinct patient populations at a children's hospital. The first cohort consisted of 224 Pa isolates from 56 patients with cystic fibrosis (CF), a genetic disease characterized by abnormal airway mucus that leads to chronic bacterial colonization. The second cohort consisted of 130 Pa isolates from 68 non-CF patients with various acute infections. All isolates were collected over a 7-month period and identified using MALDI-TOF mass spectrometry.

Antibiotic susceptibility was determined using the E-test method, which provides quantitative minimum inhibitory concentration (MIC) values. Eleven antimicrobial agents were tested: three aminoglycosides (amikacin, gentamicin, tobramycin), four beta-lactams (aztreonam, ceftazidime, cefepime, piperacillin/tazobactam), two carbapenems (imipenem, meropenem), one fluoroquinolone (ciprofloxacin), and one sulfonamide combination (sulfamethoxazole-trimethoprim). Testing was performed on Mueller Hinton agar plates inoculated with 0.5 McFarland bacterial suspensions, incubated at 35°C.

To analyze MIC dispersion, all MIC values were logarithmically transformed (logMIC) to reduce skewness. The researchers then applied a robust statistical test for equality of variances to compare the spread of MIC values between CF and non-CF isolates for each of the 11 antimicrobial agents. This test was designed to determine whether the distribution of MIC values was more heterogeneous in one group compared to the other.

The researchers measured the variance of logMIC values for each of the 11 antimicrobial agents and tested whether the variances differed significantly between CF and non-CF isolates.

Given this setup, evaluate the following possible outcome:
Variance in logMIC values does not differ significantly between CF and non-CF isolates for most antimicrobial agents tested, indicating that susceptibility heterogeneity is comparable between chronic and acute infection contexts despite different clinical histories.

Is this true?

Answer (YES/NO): NO